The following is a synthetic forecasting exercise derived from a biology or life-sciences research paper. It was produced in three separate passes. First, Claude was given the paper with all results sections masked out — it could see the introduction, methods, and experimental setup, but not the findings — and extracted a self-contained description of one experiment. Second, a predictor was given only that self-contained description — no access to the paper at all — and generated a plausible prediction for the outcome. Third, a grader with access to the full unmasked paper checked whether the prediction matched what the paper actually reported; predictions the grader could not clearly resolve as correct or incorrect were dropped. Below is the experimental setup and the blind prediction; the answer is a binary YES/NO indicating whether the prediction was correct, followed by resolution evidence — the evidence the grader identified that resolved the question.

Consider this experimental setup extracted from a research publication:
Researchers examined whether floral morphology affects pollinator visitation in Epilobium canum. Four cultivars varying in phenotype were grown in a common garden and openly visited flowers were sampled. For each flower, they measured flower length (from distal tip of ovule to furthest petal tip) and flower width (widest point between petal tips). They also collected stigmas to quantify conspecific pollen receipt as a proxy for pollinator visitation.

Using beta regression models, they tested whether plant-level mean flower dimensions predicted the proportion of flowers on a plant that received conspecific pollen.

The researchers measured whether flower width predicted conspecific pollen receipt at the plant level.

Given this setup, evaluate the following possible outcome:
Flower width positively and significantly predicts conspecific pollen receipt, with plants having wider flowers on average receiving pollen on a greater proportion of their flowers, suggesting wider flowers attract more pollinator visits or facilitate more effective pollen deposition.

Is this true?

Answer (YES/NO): NO